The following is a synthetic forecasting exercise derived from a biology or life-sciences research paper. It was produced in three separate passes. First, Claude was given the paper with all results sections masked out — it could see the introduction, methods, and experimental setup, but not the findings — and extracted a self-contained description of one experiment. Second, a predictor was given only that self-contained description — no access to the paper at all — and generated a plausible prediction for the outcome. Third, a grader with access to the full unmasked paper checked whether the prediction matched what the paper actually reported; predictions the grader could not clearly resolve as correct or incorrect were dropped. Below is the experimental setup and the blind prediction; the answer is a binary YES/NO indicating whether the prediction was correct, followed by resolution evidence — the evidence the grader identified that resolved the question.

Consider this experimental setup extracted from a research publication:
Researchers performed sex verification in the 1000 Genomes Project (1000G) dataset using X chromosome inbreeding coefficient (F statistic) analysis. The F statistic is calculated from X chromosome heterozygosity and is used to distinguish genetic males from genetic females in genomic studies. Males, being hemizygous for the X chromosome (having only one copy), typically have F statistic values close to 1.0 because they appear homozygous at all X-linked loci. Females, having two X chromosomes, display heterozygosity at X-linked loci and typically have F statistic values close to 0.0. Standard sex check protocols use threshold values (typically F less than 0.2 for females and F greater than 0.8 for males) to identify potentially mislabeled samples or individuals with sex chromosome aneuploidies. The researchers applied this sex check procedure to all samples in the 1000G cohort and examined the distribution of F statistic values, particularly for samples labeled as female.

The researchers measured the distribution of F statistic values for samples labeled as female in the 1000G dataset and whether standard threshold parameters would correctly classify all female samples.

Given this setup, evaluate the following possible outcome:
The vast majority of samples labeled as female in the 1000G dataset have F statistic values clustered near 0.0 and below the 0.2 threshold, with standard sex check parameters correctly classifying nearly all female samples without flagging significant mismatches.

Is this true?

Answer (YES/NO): NO